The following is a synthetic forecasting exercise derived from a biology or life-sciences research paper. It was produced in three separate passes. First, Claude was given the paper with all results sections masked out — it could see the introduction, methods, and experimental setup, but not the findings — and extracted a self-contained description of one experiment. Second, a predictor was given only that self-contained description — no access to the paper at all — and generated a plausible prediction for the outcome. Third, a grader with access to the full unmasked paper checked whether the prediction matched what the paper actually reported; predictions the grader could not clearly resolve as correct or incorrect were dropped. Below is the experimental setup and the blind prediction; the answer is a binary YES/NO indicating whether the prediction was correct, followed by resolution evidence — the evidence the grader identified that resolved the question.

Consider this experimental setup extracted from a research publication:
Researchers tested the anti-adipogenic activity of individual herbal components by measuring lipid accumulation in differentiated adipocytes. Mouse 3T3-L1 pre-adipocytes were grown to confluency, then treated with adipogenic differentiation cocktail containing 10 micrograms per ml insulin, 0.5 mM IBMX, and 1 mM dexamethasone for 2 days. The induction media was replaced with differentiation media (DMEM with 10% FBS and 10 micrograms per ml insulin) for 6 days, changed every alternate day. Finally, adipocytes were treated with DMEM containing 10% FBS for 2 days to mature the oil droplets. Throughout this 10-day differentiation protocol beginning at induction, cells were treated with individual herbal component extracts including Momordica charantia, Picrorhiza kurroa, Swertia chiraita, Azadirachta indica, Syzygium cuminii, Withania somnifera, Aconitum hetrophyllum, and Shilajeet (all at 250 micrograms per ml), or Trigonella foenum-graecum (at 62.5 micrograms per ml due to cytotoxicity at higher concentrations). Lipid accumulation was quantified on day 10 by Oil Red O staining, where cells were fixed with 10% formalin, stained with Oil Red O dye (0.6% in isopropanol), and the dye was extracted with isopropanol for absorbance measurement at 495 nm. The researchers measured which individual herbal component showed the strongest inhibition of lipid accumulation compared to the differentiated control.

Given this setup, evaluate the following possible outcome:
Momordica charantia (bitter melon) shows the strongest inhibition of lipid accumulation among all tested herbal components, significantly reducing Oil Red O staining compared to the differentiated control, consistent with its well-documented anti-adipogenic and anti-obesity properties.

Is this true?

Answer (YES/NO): NO